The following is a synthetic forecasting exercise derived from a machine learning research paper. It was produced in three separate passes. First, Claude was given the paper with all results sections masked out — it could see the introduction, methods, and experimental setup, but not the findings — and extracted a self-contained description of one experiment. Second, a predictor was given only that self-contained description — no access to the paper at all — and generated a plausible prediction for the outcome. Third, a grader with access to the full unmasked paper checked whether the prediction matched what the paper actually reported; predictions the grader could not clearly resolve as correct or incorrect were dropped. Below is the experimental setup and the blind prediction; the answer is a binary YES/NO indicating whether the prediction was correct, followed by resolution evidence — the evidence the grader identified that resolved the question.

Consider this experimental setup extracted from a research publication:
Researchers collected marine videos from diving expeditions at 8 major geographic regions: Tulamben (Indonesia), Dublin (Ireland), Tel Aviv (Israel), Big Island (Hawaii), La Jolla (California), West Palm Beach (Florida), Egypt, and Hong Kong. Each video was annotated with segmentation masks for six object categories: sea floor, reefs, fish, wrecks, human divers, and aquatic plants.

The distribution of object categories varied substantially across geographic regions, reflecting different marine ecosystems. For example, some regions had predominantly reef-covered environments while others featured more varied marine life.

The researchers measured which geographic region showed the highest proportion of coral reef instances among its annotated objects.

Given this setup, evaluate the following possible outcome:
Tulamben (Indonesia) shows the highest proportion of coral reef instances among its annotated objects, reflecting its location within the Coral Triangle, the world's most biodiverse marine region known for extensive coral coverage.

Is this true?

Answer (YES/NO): NO